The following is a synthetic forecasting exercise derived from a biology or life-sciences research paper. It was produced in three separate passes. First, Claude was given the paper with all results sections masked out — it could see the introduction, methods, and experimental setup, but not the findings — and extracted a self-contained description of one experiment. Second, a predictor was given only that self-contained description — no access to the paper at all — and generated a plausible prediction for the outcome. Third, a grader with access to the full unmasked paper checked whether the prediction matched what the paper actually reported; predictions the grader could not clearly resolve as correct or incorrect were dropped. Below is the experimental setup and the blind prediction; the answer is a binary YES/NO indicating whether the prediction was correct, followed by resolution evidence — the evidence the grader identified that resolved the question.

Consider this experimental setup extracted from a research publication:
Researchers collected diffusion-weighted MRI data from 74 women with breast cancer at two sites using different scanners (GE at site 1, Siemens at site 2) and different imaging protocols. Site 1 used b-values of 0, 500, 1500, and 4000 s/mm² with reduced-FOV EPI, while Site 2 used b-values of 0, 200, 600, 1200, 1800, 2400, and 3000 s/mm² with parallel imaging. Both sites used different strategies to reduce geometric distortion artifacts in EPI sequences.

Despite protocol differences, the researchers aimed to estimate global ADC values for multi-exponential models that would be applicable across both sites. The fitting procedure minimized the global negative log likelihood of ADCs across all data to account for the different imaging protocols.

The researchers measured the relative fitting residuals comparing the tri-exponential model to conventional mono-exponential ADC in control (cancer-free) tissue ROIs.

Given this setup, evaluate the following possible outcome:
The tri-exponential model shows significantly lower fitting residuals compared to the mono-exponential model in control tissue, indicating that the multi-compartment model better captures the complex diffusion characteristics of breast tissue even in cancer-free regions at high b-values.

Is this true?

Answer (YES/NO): YES